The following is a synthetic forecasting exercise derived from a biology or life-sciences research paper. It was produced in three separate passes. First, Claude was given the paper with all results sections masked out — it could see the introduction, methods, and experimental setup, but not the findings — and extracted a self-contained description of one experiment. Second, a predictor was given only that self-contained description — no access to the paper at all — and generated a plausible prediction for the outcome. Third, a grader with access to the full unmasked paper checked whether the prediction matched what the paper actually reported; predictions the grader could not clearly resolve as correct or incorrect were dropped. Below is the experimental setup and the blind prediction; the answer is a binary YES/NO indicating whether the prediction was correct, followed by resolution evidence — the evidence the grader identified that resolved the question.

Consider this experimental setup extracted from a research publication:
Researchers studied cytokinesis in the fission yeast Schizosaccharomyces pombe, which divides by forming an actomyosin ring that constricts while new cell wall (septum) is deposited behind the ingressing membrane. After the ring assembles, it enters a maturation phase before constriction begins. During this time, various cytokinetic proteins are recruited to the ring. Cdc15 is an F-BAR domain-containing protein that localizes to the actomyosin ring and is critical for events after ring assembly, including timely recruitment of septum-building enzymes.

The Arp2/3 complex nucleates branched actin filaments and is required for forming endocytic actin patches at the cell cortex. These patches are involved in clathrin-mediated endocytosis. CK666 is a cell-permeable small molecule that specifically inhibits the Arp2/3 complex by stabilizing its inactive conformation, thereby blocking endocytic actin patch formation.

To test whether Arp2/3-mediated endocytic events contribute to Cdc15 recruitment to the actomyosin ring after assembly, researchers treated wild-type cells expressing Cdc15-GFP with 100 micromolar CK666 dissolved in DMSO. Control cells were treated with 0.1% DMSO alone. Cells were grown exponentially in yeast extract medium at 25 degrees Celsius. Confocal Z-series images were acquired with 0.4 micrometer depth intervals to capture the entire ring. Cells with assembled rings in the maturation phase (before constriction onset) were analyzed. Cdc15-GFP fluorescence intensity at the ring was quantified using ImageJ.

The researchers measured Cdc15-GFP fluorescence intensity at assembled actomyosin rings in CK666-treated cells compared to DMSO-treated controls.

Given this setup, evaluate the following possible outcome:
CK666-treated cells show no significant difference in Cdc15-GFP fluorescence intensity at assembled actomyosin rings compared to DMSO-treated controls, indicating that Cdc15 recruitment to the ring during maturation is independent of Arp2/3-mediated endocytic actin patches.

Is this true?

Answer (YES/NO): NO